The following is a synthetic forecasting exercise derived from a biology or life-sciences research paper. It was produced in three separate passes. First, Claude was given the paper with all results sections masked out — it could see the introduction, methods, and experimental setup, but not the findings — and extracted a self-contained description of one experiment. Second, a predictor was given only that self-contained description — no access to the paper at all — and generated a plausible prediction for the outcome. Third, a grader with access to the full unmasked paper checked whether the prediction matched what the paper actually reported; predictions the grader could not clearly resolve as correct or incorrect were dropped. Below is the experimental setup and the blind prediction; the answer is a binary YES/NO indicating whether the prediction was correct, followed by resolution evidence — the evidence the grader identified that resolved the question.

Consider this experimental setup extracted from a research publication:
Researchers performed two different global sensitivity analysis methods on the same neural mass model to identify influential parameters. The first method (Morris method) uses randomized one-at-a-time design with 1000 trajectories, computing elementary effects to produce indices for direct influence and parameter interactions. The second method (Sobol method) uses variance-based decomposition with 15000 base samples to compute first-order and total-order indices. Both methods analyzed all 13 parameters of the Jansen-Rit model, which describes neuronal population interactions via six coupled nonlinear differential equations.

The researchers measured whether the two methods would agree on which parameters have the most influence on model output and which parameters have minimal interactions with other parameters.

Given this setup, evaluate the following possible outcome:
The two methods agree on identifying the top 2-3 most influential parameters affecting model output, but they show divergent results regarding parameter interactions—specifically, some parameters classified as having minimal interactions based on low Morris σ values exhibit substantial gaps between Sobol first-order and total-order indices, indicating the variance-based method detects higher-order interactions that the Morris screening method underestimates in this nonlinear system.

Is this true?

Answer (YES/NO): NO